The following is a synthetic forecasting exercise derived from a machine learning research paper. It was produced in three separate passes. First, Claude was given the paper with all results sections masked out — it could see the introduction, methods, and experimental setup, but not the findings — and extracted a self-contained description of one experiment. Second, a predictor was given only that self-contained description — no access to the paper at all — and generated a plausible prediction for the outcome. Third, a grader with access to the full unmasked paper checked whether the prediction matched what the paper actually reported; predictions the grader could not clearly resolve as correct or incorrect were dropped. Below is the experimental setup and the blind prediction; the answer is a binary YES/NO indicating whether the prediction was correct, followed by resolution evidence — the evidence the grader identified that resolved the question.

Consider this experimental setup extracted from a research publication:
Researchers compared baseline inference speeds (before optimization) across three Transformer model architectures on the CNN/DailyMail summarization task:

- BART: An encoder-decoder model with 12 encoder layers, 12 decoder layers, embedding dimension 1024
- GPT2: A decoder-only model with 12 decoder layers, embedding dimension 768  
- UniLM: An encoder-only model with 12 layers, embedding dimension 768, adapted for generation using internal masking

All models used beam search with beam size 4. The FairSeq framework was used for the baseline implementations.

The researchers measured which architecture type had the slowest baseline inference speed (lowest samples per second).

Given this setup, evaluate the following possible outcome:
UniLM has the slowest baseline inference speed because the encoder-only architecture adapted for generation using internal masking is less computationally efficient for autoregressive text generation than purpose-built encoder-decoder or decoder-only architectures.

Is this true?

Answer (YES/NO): YES